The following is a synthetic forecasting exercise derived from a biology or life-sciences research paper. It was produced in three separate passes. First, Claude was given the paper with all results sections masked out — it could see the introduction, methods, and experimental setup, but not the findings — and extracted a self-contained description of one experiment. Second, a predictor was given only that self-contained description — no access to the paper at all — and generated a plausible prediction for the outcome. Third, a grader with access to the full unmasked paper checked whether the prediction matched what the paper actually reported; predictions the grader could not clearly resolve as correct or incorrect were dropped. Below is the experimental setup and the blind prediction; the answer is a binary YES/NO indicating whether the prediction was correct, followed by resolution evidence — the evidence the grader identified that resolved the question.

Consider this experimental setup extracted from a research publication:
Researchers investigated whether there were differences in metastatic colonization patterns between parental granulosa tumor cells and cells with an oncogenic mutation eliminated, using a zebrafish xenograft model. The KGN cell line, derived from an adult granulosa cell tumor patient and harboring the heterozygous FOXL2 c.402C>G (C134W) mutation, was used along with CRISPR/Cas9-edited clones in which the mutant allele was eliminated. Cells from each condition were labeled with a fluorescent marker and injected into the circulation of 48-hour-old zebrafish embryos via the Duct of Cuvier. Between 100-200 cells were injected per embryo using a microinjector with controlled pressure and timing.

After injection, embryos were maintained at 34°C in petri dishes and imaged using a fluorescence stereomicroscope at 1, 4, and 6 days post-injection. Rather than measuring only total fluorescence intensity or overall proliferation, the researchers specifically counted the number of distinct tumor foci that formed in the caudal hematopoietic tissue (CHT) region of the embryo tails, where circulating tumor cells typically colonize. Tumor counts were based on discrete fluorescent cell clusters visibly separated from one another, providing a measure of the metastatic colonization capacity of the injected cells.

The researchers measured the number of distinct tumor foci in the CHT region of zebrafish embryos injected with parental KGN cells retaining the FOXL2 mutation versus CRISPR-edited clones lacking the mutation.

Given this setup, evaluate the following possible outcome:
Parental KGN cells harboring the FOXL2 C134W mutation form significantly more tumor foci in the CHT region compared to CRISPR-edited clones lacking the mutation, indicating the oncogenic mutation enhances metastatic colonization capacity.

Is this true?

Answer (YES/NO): YES